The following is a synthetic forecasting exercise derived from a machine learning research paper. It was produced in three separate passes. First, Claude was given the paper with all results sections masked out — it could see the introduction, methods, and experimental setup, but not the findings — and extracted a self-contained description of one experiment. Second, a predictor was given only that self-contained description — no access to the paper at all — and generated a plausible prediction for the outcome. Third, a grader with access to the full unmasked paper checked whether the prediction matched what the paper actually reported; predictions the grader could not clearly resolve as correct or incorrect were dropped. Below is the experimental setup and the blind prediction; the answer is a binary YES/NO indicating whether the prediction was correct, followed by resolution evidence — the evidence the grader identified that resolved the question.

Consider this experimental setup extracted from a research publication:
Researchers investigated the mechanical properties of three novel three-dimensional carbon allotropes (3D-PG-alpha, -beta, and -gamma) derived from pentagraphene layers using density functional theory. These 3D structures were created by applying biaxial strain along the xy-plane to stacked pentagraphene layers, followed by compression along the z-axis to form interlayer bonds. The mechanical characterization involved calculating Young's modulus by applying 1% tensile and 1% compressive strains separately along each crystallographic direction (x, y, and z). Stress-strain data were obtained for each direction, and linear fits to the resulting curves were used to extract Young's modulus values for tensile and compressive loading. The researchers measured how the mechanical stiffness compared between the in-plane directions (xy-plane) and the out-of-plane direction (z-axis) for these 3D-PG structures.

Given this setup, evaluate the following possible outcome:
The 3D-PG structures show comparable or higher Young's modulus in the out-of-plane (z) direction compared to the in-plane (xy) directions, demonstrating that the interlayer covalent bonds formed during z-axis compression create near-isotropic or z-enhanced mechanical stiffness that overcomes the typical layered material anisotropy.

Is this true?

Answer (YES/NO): NO